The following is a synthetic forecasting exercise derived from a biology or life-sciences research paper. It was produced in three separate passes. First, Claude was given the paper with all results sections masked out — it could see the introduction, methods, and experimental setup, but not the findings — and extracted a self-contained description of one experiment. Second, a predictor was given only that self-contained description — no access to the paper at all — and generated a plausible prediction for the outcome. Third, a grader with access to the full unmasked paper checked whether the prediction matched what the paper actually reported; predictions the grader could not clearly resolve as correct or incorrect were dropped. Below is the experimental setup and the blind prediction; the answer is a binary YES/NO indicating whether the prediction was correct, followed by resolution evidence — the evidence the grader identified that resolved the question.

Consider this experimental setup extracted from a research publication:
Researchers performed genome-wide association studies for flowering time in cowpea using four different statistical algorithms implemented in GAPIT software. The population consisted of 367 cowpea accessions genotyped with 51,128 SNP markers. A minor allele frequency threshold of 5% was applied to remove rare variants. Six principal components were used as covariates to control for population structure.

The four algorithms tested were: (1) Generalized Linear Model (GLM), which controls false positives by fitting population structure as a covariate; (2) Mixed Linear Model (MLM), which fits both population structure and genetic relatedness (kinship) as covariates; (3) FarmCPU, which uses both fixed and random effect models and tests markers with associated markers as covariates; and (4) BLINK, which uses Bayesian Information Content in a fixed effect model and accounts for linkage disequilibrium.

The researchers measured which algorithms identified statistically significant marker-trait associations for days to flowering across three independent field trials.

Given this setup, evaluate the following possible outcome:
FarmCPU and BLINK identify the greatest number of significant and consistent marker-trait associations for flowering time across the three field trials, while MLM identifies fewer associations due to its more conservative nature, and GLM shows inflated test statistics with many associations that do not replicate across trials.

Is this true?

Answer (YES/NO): NO